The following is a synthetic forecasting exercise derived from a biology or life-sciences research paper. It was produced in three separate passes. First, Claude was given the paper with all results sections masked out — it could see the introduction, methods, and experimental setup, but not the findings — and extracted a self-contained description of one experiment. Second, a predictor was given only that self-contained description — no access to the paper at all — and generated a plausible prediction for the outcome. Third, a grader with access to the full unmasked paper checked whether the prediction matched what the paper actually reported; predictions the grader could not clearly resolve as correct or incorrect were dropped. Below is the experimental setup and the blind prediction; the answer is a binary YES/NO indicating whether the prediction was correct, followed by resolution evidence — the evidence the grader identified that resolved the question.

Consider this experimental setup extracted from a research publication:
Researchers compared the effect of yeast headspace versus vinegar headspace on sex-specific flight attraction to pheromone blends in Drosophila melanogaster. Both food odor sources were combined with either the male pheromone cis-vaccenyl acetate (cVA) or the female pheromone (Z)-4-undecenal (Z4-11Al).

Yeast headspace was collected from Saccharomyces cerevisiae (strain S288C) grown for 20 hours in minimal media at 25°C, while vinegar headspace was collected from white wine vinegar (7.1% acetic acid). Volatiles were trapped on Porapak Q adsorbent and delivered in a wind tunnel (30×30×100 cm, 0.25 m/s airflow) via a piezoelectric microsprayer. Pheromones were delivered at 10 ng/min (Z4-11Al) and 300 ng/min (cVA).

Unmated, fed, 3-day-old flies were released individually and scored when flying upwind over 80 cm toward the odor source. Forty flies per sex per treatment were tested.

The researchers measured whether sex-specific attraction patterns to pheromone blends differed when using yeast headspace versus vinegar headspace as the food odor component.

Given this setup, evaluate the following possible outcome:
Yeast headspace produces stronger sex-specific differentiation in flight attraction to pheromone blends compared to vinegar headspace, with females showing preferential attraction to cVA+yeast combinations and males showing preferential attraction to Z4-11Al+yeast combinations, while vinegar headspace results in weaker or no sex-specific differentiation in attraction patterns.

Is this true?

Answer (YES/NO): NO